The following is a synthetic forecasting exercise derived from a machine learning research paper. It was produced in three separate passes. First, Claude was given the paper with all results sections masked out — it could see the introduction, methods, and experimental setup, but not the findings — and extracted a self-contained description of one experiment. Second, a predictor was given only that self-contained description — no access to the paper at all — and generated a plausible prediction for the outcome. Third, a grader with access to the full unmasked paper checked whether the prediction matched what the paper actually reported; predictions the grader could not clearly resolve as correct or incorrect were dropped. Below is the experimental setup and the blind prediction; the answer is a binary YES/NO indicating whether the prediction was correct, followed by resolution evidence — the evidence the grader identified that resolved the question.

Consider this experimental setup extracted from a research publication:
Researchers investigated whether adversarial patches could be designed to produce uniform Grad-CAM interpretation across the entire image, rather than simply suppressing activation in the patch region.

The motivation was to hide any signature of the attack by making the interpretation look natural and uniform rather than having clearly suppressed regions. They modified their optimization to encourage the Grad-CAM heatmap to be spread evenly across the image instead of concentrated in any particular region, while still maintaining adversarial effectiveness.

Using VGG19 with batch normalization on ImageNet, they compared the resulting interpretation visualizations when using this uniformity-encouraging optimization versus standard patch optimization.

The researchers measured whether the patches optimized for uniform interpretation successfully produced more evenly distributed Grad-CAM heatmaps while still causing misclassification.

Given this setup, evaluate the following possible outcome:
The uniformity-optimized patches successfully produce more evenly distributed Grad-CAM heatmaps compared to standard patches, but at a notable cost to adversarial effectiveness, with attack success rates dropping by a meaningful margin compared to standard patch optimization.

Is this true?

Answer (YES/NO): YES